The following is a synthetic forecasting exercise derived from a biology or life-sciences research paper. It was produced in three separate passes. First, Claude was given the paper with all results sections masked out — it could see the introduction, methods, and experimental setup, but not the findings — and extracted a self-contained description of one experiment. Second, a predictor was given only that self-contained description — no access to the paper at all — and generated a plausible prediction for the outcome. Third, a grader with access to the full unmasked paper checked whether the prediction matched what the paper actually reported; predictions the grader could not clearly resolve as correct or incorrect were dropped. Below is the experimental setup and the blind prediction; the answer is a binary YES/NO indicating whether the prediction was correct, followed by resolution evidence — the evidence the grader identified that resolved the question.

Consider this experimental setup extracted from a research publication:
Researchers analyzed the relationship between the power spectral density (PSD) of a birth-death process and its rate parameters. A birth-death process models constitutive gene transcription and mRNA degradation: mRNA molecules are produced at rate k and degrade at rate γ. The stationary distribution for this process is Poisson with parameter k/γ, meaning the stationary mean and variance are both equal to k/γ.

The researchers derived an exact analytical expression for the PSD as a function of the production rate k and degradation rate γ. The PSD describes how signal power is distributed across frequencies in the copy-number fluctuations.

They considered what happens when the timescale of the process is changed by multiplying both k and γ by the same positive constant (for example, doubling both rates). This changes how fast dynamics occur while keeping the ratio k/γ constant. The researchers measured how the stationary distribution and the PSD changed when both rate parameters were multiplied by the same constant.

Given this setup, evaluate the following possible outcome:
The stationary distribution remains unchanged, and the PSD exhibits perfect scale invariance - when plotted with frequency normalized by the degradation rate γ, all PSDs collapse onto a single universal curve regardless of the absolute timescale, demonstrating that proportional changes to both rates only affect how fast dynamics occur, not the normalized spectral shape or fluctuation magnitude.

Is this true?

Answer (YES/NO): NO